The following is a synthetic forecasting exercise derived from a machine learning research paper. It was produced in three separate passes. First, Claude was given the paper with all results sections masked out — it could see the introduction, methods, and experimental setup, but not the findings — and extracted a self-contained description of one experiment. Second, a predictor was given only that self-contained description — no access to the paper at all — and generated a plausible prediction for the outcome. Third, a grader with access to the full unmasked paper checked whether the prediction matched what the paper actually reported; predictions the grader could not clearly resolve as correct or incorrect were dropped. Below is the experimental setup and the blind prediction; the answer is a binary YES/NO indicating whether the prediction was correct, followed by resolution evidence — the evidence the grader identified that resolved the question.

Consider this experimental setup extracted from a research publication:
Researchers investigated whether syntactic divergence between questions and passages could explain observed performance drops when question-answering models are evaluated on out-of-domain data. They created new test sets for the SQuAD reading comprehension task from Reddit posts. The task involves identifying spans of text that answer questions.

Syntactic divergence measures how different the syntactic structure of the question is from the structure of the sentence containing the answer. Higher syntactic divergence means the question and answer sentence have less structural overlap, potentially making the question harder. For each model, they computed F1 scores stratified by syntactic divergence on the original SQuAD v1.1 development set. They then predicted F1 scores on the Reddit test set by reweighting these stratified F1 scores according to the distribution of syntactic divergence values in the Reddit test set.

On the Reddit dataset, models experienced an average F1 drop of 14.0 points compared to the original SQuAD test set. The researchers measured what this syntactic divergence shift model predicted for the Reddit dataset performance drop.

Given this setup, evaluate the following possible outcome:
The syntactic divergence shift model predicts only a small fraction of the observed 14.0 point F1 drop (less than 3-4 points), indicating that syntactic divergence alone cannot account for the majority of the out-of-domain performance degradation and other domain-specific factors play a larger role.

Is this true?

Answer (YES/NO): YES